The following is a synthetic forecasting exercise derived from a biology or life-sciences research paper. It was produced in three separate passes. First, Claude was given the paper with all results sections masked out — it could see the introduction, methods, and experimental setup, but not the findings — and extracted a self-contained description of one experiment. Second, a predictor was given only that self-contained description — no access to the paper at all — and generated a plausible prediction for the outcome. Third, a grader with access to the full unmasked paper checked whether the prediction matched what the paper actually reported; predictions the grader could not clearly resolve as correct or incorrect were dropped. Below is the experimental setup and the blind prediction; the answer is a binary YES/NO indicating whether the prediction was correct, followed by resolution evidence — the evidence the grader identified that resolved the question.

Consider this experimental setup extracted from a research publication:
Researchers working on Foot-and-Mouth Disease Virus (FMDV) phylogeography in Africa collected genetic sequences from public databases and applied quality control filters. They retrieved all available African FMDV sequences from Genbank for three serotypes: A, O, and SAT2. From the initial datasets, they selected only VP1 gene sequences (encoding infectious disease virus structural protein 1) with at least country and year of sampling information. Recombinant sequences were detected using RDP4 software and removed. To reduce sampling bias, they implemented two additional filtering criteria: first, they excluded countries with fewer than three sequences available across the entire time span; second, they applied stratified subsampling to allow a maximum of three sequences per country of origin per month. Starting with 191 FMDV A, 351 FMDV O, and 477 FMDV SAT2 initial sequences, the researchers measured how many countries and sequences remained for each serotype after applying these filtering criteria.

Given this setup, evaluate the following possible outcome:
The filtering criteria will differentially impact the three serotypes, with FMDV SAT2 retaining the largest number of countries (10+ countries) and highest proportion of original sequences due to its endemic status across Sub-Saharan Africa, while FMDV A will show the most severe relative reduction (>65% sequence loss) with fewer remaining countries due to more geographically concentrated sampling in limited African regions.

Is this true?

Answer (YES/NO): NO